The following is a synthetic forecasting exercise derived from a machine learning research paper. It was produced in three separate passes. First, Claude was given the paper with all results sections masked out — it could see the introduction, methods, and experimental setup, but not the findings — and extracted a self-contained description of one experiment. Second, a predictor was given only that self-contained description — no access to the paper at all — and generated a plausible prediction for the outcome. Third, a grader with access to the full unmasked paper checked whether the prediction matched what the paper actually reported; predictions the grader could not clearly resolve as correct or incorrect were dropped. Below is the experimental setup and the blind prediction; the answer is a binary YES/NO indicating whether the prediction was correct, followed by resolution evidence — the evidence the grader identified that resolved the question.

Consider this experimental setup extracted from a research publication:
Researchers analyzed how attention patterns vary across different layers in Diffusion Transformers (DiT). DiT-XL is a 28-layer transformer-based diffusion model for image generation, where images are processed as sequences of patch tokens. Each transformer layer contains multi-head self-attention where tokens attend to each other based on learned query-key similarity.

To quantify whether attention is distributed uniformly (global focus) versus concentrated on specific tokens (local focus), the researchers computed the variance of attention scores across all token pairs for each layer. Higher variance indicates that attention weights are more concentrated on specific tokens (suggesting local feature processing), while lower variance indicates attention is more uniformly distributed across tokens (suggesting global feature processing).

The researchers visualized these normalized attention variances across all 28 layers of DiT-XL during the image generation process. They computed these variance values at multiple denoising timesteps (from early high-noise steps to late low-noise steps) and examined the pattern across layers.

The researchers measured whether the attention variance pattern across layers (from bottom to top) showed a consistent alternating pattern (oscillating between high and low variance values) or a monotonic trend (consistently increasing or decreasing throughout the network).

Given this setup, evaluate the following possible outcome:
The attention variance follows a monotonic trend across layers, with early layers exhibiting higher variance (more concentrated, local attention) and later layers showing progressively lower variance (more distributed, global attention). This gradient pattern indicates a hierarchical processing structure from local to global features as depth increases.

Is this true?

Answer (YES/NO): NO